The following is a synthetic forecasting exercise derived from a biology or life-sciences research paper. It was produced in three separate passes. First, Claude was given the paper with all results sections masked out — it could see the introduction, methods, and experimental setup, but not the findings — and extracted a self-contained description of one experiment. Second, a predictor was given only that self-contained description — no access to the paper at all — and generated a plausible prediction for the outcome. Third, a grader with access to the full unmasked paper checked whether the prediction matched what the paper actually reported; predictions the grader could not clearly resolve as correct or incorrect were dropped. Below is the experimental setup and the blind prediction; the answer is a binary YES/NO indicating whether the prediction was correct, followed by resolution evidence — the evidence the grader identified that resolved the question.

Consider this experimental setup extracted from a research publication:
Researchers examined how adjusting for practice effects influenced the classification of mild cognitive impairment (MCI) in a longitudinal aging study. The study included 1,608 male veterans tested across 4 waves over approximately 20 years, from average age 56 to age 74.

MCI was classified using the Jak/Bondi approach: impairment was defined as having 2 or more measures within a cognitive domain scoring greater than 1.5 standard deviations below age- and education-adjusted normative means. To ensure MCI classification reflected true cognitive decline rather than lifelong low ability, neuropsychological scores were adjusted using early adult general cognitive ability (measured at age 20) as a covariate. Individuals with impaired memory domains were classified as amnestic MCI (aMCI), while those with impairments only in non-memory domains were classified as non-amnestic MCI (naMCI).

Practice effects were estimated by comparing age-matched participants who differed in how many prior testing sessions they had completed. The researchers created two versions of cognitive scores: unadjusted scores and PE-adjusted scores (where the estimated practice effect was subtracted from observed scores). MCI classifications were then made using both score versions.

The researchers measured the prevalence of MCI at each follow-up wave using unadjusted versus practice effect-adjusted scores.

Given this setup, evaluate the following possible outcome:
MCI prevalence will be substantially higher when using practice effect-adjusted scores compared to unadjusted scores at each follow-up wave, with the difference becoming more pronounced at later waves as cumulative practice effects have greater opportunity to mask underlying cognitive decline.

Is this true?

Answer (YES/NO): NO